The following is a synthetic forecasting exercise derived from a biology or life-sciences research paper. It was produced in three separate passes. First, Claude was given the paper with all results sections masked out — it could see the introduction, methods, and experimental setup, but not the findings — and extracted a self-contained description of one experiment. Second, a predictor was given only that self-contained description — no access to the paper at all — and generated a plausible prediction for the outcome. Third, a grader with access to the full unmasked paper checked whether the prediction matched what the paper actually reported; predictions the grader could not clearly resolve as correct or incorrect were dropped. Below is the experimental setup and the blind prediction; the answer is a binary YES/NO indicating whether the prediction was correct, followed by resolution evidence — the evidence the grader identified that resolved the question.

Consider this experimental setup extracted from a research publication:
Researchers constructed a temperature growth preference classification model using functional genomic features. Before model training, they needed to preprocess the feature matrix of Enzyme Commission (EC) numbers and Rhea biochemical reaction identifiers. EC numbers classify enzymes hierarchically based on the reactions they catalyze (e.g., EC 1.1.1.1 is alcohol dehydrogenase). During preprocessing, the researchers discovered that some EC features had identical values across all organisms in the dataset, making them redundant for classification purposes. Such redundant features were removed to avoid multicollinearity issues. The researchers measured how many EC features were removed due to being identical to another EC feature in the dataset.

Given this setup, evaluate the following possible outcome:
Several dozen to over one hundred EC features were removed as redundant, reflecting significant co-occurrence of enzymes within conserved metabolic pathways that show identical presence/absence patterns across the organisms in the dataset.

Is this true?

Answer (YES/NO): NO